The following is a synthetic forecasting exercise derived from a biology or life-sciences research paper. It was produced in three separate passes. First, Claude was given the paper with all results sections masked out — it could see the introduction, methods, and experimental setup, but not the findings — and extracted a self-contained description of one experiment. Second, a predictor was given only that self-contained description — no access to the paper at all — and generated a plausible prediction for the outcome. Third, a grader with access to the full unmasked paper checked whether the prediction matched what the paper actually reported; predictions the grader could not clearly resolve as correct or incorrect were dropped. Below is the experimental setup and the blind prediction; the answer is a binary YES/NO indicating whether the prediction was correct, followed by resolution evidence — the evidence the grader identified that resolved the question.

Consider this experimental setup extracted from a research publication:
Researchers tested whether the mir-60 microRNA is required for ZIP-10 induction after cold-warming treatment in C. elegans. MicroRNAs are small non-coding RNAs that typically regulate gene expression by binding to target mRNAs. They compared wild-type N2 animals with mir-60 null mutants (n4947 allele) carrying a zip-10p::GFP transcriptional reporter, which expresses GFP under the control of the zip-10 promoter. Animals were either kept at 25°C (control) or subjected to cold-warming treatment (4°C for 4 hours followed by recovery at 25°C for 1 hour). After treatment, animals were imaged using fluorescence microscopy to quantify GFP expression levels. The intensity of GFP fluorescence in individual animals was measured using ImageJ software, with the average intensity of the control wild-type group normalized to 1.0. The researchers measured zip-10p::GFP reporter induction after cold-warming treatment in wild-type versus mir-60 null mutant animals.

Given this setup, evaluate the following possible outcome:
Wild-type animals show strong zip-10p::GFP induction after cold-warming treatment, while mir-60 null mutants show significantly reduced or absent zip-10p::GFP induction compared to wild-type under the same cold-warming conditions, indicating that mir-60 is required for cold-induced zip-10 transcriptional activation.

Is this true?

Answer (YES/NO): NO